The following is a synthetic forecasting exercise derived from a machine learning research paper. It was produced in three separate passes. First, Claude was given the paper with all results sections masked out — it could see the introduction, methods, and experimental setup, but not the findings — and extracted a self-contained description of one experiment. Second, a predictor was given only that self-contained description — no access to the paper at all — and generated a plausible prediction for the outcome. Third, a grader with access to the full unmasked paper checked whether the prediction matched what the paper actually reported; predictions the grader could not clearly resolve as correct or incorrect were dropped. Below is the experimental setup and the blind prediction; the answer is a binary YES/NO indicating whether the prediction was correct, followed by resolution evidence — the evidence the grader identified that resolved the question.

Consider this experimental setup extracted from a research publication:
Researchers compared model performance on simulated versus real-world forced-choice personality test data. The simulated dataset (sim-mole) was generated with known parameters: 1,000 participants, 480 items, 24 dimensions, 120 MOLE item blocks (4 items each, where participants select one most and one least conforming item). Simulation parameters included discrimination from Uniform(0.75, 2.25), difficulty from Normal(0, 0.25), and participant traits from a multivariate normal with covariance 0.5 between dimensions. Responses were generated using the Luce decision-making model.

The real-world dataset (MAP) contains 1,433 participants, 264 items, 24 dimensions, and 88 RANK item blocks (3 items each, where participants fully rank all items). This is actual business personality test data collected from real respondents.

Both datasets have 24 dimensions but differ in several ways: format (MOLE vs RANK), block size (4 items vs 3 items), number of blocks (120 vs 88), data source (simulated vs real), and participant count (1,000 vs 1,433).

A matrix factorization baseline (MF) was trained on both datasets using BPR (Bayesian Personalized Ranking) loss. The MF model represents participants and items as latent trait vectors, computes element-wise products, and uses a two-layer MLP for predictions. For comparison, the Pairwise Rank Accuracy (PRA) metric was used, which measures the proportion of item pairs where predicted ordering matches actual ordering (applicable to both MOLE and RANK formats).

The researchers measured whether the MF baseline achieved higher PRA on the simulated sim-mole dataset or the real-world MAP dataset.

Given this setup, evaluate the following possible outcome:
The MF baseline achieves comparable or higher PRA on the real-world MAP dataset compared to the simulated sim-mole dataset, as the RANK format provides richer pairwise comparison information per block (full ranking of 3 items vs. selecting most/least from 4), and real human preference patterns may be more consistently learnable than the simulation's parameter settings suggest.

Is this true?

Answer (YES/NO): NO